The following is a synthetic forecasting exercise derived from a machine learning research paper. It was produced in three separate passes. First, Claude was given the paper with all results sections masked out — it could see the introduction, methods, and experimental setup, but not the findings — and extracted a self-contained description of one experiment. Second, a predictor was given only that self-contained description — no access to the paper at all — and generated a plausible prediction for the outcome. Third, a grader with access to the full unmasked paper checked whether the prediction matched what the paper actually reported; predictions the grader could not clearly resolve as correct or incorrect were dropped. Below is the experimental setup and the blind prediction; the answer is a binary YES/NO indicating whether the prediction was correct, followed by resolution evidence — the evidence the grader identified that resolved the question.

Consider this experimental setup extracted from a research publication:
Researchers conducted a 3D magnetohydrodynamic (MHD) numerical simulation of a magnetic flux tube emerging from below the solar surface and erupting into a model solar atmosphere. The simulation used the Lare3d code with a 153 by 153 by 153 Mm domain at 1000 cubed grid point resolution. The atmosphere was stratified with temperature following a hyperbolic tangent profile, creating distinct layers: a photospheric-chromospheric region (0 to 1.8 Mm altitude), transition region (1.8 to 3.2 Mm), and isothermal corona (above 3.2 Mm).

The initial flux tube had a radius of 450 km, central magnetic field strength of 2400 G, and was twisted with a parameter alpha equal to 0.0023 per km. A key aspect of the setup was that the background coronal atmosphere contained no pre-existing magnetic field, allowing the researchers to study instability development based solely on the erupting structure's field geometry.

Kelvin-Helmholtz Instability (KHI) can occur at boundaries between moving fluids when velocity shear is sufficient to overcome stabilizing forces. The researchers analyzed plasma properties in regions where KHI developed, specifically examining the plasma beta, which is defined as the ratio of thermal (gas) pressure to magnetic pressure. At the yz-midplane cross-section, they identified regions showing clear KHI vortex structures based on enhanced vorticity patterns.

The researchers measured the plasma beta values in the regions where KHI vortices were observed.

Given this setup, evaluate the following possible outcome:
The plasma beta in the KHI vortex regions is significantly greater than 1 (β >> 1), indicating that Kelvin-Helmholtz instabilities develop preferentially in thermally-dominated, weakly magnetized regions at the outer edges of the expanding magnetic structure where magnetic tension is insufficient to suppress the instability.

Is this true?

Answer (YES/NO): YES